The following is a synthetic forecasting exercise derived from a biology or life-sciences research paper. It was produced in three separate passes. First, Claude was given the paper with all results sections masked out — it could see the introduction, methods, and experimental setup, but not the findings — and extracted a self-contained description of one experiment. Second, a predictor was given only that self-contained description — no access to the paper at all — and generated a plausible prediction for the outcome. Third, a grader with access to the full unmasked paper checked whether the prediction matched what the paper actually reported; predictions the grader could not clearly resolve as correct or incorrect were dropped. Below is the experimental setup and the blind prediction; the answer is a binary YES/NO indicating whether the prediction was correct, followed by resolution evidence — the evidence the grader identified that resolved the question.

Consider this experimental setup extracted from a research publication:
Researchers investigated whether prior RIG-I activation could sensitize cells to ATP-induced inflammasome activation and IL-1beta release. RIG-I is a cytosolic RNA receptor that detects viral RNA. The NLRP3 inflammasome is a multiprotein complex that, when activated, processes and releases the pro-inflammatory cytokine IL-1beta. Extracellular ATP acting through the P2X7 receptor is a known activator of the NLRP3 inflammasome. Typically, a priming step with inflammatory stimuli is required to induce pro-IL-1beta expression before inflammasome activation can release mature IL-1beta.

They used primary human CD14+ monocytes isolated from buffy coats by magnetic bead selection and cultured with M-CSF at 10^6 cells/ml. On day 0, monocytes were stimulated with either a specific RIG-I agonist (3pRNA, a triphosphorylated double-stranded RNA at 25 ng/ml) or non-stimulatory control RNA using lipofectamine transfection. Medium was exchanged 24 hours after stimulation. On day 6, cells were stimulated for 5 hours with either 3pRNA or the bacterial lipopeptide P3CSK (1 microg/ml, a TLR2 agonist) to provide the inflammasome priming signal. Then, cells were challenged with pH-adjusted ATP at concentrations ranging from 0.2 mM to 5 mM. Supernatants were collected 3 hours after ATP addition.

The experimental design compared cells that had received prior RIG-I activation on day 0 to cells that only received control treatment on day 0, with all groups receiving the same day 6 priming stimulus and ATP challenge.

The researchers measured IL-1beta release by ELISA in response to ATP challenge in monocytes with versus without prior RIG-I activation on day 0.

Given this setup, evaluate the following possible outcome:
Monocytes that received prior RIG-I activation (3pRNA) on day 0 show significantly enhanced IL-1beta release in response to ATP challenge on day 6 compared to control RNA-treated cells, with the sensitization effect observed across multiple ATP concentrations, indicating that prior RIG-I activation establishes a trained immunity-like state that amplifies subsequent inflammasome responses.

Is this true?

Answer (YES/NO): YES